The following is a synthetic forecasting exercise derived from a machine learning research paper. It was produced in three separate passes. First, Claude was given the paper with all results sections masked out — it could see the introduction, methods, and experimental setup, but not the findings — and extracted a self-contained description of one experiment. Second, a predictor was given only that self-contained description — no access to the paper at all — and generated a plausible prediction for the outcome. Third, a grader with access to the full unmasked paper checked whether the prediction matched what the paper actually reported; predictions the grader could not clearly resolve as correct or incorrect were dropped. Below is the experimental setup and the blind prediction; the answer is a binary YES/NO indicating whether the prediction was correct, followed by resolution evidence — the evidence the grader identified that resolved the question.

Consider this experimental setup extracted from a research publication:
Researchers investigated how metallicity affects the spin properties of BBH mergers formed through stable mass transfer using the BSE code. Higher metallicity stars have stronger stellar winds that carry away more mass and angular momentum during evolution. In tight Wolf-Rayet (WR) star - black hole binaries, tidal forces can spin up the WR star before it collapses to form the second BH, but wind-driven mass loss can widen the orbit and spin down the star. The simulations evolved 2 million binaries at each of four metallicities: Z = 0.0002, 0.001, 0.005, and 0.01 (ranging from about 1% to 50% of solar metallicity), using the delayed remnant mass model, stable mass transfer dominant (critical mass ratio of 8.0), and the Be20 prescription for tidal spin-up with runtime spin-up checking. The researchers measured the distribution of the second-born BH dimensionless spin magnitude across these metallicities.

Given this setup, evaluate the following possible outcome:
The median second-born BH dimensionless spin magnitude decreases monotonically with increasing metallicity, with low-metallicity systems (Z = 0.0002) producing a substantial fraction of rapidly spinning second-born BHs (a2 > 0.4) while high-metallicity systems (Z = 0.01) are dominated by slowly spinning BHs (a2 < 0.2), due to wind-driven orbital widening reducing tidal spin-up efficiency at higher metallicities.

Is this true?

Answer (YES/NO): NO